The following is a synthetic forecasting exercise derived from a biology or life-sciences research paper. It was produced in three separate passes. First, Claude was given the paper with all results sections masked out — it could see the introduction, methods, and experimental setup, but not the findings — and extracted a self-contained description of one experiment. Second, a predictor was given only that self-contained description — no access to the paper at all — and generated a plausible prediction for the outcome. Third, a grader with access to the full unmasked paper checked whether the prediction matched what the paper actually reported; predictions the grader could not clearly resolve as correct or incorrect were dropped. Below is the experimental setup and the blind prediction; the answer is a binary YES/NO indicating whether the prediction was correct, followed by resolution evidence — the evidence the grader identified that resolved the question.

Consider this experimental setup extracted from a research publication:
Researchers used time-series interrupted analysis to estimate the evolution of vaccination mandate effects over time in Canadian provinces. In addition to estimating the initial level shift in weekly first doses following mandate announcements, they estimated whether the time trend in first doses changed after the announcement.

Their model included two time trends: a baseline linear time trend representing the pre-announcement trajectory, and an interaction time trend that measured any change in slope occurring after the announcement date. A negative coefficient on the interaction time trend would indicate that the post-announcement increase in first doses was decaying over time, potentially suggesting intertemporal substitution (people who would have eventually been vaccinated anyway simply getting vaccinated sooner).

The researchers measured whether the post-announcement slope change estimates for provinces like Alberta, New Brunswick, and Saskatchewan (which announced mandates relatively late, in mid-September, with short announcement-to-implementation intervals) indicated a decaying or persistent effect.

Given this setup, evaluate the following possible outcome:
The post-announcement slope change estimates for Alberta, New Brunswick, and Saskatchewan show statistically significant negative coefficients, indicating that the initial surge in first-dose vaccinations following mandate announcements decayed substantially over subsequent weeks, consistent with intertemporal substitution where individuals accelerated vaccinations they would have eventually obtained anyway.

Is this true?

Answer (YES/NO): YES